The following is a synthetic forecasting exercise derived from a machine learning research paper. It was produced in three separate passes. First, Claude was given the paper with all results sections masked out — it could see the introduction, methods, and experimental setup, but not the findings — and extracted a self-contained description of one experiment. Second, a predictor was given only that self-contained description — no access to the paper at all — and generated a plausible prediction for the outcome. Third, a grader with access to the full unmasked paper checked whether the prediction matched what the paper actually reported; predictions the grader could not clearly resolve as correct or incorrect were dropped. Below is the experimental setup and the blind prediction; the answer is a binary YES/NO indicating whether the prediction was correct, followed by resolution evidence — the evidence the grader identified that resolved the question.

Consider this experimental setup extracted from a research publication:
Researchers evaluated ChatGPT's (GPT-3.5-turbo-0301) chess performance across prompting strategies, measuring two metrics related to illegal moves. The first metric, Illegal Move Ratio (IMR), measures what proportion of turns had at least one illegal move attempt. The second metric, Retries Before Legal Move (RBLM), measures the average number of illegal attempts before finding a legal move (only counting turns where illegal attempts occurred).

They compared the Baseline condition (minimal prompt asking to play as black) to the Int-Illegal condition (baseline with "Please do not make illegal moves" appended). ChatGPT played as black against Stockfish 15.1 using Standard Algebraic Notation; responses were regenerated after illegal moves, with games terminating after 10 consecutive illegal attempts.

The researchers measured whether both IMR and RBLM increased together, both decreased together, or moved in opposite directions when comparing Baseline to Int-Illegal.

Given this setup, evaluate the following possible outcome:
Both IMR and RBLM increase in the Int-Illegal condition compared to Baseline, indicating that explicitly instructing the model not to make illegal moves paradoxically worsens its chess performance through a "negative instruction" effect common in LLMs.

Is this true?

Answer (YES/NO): NO